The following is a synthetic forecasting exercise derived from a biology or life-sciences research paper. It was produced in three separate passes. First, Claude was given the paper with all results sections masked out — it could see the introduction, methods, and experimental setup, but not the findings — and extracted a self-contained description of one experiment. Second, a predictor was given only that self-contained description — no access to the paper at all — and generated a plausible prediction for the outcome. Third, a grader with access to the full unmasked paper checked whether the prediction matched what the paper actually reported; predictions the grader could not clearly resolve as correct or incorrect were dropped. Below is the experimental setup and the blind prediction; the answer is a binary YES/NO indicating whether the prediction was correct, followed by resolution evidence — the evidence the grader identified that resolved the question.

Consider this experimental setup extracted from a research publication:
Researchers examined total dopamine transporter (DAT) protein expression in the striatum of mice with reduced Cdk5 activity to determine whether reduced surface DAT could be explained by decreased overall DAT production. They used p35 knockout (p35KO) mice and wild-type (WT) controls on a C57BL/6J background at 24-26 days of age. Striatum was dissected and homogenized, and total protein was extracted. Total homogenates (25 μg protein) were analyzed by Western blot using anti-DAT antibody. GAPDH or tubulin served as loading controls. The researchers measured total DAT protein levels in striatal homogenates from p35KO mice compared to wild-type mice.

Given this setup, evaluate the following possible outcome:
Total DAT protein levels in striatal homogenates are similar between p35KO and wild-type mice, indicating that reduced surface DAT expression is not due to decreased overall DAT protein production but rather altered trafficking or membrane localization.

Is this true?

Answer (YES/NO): YES